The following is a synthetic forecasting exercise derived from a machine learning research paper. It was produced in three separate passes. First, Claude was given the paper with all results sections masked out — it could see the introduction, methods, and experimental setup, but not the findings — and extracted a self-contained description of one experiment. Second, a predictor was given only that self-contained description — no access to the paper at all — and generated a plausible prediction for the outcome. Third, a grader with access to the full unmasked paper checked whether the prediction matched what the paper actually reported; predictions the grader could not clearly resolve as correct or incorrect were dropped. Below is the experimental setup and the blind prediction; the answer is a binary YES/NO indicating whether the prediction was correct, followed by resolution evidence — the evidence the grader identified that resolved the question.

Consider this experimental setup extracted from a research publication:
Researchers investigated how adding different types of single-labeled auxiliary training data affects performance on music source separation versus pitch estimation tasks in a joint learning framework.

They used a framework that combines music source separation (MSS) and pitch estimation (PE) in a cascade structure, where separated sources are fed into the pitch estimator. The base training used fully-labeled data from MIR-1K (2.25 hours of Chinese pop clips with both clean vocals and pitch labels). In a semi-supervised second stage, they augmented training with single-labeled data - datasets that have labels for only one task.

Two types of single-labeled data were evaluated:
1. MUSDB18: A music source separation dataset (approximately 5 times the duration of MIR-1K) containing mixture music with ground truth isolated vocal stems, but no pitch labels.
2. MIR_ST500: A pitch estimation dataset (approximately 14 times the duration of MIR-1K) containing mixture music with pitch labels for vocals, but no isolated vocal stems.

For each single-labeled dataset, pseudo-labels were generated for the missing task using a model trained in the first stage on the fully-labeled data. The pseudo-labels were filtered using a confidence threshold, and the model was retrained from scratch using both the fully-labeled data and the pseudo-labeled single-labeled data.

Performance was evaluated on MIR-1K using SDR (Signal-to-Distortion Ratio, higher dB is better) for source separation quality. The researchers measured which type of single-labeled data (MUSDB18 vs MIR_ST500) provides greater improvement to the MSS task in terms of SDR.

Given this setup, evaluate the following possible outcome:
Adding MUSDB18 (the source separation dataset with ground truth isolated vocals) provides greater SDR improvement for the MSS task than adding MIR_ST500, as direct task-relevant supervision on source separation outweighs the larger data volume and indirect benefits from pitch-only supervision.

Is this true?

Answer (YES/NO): YES